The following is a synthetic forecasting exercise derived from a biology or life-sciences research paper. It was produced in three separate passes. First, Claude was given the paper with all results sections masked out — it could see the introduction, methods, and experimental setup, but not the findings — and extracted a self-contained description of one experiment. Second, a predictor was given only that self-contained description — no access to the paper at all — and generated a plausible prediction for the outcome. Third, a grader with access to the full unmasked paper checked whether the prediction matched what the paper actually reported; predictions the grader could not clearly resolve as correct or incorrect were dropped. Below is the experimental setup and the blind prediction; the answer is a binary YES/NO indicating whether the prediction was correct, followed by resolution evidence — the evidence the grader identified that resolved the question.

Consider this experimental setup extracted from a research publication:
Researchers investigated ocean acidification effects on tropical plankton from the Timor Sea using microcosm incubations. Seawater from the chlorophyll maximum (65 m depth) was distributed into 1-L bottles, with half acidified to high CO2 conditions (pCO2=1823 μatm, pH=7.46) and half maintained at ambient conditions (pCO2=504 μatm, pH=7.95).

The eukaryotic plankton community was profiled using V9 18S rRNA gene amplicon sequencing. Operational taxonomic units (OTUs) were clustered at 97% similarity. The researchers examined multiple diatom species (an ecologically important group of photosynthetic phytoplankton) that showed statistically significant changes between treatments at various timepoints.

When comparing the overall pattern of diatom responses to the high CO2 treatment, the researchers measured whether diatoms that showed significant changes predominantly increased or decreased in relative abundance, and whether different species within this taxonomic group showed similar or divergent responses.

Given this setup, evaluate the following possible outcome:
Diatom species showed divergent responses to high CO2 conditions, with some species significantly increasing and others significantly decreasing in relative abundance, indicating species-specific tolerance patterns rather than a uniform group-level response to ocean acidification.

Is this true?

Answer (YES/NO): YES